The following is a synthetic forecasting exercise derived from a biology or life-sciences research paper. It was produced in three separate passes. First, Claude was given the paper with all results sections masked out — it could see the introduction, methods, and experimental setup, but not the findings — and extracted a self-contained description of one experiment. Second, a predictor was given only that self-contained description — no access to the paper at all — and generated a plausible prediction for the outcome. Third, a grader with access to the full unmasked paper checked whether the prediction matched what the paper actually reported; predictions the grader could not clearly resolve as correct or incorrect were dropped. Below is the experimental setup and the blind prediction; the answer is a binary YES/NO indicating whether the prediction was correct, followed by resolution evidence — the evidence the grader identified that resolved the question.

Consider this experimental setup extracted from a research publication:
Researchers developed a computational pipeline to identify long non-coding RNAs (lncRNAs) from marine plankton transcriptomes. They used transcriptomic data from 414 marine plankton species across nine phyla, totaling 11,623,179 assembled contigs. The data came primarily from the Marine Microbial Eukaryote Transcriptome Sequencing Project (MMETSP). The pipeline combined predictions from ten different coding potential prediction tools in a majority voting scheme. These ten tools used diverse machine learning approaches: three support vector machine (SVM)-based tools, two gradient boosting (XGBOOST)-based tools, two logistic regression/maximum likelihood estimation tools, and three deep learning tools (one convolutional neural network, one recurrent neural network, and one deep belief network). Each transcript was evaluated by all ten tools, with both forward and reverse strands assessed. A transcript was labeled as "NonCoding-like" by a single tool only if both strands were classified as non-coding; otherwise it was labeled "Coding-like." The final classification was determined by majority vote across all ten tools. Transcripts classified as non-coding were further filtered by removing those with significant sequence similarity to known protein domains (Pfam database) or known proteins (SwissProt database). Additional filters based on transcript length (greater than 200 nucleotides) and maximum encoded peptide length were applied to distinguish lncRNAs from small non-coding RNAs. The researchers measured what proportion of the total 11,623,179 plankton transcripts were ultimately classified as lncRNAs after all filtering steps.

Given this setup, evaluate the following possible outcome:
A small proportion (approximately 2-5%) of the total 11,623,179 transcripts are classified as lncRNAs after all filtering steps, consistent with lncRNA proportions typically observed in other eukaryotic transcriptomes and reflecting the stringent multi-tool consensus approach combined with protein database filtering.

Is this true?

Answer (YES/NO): NO